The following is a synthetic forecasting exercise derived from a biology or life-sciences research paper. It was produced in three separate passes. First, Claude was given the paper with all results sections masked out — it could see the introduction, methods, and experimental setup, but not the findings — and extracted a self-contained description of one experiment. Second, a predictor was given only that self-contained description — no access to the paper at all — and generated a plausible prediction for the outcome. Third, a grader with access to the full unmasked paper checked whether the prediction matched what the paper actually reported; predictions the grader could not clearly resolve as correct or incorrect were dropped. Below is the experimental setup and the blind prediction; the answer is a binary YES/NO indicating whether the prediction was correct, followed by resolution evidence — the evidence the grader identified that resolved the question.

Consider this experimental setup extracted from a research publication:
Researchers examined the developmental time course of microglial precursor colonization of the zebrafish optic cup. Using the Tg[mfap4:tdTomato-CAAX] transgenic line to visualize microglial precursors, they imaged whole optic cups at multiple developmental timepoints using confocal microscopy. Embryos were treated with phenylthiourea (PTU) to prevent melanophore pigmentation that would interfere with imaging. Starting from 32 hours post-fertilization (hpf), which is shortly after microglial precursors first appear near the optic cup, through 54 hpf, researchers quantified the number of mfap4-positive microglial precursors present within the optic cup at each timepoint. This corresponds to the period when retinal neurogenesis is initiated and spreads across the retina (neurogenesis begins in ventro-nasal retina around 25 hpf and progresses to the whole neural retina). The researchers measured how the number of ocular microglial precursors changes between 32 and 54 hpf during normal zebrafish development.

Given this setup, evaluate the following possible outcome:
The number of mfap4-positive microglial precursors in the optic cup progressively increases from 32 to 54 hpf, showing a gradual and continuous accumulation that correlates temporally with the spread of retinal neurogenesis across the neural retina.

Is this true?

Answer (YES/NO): YES